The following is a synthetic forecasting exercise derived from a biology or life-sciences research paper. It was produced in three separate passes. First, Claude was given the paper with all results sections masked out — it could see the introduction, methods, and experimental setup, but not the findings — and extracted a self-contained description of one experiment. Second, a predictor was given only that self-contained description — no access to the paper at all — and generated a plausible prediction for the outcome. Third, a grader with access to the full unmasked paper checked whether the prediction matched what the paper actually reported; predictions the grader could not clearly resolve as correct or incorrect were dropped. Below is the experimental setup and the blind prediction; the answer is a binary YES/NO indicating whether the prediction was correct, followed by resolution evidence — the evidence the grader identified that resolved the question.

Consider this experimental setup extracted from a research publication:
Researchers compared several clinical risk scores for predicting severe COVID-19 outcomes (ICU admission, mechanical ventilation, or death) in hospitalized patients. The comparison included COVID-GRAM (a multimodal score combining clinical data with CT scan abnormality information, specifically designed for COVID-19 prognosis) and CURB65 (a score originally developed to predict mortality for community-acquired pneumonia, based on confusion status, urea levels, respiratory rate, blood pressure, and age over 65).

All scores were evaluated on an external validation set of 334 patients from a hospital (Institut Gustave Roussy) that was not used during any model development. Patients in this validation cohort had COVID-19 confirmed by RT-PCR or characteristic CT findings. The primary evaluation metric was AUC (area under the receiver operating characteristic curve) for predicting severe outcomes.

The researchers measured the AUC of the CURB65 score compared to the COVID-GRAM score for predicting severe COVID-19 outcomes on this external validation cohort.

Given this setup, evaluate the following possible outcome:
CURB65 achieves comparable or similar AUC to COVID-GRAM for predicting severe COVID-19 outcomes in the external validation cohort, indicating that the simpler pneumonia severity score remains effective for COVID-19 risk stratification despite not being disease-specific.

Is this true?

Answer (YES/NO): NO